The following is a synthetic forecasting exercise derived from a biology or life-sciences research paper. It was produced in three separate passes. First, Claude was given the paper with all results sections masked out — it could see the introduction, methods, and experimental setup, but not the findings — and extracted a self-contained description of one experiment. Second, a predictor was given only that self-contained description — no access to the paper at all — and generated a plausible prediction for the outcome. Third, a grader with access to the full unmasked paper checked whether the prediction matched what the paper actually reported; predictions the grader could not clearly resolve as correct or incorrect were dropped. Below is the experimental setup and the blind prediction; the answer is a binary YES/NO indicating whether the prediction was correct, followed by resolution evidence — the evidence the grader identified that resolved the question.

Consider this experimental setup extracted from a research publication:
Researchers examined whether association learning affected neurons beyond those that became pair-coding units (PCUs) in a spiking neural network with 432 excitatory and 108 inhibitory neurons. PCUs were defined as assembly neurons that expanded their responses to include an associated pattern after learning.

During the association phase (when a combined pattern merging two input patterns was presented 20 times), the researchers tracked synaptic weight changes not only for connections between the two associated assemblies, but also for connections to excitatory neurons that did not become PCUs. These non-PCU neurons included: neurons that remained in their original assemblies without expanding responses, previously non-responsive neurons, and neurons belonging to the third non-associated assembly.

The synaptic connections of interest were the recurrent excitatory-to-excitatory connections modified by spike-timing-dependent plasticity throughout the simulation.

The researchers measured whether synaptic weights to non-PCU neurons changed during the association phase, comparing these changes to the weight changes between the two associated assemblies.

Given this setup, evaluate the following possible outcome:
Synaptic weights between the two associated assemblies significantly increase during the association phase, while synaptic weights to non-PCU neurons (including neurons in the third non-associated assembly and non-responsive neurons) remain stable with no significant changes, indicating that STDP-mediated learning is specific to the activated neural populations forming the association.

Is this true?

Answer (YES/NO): NO